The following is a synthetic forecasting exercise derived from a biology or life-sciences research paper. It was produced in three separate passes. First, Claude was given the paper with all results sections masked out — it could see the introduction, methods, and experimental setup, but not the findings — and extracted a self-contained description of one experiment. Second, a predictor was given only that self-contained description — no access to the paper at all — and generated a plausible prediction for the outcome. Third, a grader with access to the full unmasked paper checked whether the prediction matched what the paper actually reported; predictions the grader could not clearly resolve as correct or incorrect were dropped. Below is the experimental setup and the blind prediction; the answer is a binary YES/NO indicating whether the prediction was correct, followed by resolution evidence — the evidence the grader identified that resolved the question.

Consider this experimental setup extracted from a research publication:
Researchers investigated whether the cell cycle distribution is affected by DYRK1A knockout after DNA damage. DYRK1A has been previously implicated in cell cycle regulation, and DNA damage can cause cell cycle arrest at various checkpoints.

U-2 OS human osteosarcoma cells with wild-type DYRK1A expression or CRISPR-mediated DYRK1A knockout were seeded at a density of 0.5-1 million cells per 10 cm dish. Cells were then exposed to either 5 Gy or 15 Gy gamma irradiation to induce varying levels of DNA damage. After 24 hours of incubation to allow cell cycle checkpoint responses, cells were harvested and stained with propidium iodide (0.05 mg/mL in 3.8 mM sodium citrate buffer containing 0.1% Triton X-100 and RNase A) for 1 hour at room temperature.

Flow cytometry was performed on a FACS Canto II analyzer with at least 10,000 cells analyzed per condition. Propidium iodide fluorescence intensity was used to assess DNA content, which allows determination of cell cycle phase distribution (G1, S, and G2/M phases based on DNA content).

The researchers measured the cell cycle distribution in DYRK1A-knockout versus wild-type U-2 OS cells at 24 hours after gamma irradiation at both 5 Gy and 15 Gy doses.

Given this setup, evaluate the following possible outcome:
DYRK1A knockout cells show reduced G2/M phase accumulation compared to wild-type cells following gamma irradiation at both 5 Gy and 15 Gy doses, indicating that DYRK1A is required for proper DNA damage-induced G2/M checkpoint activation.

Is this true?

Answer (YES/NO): NO